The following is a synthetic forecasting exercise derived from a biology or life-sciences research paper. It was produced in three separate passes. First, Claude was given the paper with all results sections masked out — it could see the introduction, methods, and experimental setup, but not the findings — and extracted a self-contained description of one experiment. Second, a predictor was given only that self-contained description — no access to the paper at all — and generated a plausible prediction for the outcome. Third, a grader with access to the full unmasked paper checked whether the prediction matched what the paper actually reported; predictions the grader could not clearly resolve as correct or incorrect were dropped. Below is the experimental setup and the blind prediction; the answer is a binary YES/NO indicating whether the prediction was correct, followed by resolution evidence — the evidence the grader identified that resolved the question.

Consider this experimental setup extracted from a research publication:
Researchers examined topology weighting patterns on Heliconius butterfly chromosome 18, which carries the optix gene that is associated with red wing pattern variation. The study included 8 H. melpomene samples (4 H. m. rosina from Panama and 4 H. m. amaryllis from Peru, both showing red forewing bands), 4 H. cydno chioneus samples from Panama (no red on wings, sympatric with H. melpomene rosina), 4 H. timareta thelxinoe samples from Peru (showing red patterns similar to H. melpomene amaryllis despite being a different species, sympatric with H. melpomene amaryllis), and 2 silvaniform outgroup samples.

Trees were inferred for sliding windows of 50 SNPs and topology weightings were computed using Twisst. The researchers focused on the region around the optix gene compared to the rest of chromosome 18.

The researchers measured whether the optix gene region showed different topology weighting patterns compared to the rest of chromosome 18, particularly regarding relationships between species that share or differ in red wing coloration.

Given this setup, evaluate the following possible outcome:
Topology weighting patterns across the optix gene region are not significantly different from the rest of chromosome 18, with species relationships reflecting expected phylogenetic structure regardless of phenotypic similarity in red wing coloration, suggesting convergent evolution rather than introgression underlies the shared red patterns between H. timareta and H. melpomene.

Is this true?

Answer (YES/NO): NO